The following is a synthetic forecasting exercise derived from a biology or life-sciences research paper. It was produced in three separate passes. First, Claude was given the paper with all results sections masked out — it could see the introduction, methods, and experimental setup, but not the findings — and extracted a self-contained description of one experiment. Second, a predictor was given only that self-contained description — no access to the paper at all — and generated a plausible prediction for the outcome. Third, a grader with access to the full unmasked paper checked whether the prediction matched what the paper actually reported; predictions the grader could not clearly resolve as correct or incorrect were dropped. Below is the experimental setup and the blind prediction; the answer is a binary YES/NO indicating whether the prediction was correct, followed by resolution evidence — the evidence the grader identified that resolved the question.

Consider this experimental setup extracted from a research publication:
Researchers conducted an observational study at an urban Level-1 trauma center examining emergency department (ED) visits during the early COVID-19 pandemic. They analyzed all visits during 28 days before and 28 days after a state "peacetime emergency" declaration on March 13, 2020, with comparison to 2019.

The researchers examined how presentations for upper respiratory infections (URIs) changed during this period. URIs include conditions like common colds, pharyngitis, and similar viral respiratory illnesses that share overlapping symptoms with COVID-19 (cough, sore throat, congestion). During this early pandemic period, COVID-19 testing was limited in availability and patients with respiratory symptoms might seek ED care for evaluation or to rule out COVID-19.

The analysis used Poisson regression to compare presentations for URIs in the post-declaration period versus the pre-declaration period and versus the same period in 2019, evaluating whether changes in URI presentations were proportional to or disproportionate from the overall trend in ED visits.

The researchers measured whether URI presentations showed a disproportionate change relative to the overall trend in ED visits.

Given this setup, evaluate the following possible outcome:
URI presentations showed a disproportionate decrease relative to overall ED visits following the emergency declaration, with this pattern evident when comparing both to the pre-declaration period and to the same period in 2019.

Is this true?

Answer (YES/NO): NO